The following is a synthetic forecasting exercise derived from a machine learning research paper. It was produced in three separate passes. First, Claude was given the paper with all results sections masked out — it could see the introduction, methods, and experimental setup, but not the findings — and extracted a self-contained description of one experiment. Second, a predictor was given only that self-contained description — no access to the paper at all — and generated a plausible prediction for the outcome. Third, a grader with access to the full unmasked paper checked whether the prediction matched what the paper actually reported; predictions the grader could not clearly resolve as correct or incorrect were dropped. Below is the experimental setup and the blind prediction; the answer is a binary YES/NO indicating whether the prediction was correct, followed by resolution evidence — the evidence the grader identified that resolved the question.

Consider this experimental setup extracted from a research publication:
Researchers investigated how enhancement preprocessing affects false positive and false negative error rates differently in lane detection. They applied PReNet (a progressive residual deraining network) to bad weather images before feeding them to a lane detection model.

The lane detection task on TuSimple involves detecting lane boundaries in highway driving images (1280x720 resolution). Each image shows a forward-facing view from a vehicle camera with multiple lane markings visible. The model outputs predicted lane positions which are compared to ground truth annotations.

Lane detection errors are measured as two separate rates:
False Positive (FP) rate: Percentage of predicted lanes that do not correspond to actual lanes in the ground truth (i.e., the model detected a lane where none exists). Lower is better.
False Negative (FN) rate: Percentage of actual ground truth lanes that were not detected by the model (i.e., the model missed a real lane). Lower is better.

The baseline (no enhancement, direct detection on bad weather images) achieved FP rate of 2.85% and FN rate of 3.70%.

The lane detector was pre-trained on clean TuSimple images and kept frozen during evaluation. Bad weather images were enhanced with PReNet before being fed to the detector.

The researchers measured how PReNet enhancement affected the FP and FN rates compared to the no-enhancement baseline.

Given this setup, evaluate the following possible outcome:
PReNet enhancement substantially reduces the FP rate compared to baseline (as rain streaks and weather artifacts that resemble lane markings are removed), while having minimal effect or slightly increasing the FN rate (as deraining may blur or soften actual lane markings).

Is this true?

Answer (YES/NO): NO